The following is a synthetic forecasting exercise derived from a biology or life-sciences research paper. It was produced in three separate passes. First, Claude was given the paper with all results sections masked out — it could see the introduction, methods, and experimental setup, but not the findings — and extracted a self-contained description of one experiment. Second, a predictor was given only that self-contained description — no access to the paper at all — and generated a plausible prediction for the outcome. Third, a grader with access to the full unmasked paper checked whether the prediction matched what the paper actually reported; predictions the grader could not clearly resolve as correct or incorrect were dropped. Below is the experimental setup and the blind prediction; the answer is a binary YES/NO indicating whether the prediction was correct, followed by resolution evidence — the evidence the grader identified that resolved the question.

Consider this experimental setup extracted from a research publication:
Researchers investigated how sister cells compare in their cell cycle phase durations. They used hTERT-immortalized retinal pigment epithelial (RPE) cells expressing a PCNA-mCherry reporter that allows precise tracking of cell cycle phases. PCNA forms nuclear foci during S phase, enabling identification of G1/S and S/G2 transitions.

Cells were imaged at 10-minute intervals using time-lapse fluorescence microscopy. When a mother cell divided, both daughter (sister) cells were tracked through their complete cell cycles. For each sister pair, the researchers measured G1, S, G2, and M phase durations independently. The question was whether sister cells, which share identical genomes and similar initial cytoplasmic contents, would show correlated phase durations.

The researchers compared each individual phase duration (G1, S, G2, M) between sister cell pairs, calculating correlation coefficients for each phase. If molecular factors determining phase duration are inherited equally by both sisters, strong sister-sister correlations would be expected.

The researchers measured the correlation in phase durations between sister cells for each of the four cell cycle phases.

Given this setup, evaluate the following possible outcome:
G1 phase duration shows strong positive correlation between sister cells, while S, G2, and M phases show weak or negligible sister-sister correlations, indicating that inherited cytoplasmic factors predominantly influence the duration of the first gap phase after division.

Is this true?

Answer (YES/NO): NO